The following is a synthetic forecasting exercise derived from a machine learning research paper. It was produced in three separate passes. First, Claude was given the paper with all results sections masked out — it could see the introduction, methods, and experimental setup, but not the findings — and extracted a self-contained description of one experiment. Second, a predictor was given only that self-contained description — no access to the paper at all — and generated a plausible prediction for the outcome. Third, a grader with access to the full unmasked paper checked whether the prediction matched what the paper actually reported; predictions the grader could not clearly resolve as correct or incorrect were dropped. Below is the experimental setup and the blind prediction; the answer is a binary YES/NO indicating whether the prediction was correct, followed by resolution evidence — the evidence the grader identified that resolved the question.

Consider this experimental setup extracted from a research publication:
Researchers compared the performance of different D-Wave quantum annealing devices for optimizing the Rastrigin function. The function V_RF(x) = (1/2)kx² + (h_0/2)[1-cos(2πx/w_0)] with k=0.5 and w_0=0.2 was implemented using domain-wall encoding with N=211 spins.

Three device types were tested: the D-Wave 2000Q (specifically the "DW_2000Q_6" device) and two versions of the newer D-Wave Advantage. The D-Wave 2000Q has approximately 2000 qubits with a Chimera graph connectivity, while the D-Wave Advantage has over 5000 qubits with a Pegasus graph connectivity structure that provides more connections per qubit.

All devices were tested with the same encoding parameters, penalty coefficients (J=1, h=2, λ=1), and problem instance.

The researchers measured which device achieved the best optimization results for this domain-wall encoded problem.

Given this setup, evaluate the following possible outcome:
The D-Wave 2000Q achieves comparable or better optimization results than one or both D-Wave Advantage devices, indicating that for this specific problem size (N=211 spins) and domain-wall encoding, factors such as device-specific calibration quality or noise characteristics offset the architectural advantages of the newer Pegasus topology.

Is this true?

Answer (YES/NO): YES